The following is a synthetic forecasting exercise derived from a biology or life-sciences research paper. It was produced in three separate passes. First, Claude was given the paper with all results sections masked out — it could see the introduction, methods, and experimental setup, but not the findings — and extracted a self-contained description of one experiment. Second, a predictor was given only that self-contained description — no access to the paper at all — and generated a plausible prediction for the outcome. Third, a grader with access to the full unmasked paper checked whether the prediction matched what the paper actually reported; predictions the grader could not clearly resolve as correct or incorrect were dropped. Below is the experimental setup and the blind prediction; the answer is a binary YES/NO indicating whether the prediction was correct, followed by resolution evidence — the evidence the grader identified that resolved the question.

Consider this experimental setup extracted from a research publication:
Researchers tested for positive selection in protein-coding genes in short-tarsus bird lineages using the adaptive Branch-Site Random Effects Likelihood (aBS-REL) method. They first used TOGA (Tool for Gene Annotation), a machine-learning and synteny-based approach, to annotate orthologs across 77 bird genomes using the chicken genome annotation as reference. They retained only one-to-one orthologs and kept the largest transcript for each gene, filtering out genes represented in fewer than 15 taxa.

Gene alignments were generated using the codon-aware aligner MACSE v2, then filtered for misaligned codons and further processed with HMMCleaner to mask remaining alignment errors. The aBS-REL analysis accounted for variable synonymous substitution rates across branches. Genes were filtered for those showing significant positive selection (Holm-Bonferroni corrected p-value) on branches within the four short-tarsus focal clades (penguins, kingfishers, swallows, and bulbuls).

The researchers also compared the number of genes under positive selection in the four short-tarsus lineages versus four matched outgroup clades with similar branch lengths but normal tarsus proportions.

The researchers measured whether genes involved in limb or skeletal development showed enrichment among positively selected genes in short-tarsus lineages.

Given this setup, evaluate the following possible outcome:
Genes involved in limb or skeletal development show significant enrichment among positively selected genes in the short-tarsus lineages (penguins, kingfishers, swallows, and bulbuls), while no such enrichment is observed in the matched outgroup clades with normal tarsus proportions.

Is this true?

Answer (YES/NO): NO